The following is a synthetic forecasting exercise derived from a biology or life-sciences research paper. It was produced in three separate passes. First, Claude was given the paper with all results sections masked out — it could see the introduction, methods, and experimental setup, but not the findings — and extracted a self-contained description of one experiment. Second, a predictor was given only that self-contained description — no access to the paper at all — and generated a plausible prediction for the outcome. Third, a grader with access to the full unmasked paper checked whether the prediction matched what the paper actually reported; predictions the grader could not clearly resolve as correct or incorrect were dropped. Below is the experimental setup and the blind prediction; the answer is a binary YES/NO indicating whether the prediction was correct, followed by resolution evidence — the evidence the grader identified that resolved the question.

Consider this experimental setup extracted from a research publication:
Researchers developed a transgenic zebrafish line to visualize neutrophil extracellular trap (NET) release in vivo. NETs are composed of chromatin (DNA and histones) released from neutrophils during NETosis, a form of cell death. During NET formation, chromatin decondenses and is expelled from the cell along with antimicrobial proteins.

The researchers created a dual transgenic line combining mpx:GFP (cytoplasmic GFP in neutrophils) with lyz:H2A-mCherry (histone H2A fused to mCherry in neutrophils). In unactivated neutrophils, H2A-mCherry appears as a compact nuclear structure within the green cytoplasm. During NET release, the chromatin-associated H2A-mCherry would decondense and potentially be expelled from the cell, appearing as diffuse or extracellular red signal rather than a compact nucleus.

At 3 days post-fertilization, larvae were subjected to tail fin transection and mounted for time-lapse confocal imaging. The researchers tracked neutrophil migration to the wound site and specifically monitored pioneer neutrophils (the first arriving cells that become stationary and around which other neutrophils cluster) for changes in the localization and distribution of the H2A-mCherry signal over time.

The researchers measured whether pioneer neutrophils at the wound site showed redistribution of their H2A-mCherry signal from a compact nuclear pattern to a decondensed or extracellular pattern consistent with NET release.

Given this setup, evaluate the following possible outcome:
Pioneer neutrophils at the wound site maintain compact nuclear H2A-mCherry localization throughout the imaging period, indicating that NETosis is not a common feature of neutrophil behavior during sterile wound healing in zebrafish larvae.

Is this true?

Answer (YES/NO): NO